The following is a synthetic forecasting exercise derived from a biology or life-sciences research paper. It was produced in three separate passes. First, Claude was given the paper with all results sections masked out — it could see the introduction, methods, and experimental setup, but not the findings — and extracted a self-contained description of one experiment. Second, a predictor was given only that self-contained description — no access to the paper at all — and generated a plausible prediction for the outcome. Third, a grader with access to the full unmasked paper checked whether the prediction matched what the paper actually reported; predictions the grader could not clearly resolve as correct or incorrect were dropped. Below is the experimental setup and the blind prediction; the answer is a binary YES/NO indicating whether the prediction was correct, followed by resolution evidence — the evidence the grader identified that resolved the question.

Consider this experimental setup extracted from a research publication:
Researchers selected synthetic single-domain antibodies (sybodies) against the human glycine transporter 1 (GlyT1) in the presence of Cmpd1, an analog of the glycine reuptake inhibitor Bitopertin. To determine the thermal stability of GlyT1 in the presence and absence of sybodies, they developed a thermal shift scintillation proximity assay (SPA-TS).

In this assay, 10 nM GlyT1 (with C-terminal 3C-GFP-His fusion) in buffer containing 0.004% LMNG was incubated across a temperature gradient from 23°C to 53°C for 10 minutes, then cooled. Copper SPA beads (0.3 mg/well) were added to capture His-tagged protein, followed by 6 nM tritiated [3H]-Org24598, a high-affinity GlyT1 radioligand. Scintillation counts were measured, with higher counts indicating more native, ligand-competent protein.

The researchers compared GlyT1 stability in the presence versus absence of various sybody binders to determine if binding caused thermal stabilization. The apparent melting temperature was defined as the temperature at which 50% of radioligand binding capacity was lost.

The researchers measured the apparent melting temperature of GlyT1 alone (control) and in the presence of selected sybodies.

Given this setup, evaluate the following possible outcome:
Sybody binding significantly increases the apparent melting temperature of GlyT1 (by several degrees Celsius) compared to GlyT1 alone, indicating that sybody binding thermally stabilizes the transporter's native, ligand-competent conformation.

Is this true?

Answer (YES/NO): NO